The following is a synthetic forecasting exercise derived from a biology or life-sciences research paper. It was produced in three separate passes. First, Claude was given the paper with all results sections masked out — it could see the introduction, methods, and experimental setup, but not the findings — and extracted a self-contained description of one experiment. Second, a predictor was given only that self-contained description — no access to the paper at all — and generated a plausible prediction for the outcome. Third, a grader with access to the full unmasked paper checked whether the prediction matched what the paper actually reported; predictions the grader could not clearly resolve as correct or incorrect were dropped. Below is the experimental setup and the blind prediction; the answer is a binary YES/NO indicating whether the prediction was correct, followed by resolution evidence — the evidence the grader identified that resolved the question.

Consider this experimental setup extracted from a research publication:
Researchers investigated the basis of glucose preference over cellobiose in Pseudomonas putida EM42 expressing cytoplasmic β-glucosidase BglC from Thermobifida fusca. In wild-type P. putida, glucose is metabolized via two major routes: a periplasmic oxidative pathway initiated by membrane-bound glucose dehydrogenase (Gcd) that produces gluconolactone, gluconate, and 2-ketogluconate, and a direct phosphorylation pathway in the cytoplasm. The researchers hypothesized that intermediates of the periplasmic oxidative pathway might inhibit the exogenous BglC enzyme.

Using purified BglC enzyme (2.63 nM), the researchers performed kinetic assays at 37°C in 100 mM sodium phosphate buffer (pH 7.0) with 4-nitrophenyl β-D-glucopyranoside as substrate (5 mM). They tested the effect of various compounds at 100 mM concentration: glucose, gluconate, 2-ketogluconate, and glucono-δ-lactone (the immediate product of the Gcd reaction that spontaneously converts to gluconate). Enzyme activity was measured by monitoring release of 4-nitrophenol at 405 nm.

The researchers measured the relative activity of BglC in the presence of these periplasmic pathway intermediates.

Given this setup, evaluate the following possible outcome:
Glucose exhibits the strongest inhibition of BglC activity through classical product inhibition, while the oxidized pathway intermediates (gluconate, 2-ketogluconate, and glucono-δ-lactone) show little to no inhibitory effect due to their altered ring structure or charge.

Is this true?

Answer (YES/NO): NO